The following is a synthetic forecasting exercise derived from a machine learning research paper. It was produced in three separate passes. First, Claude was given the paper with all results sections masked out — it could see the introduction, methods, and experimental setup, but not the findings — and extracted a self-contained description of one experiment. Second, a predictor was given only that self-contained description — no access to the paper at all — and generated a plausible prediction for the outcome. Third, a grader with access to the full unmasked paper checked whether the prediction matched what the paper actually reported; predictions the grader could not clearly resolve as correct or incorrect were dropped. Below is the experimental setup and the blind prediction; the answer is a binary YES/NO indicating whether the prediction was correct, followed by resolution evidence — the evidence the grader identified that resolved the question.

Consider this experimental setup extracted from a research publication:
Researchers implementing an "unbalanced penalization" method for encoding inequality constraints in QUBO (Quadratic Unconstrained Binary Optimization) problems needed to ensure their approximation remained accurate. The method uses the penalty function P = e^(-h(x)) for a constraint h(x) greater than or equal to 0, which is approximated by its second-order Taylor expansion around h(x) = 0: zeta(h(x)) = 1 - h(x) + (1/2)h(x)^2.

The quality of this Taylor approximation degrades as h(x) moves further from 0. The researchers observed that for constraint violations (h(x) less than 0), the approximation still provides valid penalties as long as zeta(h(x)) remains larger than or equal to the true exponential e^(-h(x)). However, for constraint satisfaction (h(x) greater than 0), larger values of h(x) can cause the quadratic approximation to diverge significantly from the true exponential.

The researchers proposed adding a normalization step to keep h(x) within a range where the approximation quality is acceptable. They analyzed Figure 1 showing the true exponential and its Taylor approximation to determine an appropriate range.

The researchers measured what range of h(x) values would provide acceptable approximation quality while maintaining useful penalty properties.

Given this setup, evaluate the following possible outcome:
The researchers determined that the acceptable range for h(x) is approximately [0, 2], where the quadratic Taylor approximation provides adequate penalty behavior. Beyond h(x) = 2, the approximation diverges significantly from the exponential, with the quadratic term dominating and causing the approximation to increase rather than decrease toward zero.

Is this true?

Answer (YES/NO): NO